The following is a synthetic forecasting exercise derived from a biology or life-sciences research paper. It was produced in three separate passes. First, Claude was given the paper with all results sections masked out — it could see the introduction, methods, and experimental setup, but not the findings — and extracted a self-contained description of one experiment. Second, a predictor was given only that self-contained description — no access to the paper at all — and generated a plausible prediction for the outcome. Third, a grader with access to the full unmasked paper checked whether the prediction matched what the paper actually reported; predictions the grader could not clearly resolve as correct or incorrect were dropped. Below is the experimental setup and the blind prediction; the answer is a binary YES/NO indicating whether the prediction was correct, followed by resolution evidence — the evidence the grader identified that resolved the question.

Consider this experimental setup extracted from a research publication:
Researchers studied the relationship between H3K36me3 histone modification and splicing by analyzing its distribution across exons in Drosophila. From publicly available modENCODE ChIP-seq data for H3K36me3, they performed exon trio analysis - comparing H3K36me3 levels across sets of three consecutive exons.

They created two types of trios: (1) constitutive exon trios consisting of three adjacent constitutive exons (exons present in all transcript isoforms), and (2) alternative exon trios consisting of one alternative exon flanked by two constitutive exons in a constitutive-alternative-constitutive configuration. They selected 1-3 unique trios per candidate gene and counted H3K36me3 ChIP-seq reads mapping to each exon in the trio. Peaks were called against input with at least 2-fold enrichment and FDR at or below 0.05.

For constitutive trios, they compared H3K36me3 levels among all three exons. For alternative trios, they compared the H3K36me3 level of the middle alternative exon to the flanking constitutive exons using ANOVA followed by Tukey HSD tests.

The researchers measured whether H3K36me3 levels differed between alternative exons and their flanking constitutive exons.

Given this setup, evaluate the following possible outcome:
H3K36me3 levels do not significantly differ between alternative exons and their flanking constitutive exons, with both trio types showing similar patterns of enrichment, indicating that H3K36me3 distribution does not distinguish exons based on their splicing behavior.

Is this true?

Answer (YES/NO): NO